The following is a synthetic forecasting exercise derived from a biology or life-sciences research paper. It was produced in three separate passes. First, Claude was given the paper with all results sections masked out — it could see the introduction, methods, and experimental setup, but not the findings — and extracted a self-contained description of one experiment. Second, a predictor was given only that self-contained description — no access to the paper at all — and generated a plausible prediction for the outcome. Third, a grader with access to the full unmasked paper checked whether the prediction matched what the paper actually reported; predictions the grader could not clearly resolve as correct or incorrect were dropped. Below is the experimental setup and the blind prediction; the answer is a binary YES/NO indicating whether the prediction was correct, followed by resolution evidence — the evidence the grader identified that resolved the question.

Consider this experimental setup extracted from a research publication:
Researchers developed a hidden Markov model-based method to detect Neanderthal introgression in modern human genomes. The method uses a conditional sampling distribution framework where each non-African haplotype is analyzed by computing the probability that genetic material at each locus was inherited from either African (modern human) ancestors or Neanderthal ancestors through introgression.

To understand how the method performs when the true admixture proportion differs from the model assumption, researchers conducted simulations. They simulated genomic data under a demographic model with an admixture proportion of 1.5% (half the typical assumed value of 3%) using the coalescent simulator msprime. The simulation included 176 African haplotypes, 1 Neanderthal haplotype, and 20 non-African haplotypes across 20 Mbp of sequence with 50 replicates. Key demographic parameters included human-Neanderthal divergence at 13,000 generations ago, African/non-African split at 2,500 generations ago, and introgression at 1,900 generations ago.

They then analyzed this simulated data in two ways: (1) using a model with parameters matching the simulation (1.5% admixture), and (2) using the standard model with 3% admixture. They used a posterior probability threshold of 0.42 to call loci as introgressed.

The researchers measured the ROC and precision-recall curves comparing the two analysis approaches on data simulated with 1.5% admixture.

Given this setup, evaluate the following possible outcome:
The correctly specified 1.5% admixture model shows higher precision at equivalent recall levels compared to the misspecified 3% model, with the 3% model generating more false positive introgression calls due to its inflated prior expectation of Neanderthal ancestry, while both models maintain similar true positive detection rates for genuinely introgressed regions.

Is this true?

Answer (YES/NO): NO